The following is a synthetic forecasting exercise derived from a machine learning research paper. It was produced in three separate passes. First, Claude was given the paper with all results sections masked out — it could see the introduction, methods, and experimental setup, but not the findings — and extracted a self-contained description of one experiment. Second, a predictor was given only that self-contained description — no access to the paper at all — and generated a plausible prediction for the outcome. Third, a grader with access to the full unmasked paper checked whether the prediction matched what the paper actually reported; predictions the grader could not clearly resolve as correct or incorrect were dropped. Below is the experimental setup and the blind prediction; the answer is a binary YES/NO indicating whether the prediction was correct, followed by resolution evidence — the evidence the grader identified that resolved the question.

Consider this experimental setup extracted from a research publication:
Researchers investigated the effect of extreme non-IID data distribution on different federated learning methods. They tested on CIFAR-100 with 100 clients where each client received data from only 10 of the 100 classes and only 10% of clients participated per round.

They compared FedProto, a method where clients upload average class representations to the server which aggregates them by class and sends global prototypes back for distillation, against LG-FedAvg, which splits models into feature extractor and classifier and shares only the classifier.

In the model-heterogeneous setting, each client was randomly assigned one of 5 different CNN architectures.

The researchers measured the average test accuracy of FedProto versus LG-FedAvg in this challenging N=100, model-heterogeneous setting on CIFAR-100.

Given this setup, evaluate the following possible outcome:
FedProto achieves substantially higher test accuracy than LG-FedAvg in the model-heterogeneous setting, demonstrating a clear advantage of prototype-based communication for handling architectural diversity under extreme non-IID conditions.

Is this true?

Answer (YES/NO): YES